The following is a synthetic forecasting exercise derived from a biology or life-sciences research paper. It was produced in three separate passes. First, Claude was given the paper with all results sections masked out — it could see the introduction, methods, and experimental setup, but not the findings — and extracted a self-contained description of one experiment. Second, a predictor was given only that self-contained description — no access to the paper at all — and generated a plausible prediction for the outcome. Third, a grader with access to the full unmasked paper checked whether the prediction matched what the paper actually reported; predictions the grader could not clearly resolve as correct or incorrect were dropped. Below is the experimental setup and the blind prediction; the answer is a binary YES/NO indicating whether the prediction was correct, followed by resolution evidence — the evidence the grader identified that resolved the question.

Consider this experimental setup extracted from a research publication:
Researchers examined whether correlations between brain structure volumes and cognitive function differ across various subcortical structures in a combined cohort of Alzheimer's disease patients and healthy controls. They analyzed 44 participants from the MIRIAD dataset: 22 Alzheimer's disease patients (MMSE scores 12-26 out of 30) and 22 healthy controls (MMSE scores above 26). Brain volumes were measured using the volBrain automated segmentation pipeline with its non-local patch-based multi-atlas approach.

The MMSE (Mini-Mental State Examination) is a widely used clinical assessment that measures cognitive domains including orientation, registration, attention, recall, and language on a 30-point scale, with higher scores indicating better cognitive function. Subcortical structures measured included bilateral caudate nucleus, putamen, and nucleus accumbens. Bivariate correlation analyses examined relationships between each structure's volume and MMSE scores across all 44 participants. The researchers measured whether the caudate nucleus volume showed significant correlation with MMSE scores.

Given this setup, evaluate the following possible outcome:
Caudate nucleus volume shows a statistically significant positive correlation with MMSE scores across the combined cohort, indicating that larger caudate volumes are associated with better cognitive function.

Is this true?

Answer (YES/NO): NO